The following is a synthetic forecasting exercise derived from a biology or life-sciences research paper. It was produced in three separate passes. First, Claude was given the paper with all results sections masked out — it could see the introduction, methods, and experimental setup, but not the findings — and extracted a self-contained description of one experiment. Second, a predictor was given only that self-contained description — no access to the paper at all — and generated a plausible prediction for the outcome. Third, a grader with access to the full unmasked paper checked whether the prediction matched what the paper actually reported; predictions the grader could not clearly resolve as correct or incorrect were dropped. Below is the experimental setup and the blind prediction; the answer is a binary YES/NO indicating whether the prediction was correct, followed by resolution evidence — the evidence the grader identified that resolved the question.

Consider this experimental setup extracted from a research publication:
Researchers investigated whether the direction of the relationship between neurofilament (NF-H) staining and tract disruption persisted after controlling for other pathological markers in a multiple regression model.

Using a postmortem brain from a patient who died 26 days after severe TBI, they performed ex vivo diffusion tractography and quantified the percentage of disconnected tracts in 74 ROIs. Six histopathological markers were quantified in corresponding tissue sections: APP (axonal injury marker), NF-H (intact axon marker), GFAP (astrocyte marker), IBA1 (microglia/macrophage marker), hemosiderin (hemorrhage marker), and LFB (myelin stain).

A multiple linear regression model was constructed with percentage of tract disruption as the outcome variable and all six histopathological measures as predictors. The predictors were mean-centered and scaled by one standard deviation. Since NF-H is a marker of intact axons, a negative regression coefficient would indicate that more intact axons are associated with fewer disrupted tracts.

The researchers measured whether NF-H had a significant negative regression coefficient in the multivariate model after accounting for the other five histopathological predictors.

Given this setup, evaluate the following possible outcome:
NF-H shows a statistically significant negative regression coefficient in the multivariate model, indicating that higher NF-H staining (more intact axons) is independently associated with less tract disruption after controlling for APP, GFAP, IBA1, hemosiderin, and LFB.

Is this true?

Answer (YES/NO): YES